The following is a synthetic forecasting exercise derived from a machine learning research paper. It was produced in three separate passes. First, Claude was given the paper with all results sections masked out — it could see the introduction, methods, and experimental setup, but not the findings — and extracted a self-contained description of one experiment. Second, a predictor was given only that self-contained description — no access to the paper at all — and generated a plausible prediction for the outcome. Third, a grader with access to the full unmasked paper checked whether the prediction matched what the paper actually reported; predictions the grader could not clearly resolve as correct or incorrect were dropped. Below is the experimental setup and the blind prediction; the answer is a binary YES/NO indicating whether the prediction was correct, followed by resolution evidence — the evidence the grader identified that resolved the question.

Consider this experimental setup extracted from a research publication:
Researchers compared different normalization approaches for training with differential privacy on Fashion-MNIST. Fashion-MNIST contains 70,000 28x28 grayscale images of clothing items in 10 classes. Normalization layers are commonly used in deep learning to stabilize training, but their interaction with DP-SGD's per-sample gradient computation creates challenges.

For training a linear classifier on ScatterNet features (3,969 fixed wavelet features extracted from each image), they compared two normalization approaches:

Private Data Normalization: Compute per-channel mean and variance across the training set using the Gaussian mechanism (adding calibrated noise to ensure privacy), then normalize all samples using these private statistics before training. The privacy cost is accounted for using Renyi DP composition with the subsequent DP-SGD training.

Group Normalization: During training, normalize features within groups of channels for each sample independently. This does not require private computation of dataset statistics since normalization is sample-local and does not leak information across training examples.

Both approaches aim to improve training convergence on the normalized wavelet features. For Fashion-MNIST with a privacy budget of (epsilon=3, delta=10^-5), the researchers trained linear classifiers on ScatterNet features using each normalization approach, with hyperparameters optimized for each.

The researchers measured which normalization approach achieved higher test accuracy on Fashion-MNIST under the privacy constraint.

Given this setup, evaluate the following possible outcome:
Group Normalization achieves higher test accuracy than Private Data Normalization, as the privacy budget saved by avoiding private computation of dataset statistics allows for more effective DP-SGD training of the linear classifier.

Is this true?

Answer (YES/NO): YES